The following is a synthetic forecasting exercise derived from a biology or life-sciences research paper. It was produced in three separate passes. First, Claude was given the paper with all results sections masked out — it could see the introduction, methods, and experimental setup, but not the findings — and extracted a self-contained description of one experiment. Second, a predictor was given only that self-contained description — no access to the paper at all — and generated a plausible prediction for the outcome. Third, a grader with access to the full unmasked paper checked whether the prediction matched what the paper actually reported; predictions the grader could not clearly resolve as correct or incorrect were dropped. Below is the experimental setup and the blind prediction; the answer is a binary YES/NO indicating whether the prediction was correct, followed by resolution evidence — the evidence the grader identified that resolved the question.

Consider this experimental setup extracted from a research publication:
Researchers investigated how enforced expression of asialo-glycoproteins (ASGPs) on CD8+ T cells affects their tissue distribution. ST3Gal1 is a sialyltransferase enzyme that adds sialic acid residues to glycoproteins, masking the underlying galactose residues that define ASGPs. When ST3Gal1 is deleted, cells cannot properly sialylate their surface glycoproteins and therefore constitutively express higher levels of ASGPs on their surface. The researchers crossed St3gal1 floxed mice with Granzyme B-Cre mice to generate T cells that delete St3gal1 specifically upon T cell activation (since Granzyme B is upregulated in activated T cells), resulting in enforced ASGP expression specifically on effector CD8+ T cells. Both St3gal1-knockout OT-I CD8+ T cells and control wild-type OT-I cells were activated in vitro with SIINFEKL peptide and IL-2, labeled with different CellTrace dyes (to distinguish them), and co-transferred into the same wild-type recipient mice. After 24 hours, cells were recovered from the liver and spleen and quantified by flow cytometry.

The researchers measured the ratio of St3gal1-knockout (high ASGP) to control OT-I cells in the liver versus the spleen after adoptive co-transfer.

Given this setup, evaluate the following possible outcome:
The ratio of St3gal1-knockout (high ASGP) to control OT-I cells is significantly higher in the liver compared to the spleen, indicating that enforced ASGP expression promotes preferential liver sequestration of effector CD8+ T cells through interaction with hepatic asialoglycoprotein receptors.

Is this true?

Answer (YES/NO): NO